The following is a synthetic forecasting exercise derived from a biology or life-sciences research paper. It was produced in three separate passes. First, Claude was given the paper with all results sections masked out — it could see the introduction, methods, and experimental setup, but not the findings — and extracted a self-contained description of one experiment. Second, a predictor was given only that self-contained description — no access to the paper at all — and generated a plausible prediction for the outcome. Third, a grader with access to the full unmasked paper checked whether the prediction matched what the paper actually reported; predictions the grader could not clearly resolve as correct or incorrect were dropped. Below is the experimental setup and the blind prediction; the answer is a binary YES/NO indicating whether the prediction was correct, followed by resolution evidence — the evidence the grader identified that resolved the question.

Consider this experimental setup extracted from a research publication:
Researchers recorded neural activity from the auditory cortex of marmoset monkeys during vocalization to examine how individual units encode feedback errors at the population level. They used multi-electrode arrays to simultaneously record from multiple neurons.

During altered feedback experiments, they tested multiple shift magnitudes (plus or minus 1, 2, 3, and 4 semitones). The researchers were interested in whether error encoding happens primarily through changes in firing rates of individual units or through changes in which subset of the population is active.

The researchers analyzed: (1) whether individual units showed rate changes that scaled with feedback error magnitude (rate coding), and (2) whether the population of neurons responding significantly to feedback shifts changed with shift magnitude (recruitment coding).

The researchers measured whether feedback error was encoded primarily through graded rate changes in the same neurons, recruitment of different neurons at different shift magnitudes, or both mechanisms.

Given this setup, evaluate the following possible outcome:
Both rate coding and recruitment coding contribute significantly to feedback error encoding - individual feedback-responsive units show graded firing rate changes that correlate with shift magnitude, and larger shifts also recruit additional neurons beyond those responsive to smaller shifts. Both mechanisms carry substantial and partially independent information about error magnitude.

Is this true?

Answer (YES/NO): YES